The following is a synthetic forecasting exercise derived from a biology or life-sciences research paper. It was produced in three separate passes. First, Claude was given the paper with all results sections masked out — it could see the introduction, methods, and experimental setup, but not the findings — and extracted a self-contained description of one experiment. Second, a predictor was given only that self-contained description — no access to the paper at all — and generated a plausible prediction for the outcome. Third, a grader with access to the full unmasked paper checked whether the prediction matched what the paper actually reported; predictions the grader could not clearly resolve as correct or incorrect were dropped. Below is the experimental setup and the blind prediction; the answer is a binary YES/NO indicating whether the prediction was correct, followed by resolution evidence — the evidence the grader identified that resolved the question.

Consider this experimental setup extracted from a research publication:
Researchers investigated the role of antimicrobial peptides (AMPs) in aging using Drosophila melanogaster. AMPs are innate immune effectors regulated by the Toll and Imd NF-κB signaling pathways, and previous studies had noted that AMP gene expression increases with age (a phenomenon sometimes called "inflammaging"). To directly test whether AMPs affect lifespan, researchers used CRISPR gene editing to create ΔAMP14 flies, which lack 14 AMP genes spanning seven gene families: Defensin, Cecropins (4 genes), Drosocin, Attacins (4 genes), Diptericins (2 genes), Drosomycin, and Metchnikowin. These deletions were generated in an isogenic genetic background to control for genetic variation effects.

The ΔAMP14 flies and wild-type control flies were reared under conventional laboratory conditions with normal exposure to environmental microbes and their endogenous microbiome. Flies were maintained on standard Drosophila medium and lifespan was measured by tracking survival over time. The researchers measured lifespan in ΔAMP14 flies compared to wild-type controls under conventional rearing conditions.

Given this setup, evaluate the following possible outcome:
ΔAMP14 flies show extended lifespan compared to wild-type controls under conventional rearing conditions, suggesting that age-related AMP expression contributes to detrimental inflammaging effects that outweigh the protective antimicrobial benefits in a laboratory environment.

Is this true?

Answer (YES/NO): NO